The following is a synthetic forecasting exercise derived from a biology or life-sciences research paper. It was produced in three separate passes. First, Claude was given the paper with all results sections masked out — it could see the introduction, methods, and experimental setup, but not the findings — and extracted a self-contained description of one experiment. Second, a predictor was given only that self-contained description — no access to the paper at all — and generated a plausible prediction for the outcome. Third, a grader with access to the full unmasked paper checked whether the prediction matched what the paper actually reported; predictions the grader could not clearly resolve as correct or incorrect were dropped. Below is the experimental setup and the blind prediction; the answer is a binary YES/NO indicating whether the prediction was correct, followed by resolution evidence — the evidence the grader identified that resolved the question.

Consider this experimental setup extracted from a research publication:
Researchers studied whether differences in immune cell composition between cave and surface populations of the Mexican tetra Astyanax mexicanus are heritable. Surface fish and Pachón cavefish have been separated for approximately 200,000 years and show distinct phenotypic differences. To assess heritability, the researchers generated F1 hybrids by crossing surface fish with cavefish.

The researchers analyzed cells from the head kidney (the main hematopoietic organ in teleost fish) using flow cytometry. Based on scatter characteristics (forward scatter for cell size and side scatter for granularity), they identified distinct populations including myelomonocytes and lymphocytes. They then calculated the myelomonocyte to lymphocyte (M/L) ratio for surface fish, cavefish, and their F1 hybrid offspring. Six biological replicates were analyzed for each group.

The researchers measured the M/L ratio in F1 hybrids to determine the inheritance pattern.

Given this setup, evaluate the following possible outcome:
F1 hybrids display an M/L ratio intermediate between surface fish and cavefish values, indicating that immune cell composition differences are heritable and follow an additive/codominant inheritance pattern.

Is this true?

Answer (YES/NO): NO